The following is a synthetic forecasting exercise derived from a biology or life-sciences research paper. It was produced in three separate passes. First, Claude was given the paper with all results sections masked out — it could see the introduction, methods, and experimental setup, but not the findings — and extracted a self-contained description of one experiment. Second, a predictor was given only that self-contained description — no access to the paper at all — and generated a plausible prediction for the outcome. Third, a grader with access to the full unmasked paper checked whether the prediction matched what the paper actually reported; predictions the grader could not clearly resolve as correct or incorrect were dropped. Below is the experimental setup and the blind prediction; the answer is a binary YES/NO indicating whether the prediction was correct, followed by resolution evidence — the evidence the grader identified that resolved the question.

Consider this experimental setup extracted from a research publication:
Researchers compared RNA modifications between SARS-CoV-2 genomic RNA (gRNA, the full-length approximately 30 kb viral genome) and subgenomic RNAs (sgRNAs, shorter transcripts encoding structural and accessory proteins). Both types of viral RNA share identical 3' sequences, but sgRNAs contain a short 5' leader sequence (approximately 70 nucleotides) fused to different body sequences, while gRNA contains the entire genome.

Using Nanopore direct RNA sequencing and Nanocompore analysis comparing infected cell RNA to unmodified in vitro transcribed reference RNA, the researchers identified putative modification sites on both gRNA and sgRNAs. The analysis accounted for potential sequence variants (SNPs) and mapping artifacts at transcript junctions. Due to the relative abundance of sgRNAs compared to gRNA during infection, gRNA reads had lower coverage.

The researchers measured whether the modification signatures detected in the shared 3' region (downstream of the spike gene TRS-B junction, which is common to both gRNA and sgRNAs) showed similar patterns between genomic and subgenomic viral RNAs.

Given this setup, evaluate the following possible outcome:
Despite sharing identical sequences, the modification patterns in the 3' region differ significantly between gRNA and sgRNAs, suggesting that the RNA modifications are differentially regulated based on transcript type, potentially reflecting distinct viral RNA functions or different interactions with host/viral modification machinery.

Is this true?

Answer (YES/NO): NO